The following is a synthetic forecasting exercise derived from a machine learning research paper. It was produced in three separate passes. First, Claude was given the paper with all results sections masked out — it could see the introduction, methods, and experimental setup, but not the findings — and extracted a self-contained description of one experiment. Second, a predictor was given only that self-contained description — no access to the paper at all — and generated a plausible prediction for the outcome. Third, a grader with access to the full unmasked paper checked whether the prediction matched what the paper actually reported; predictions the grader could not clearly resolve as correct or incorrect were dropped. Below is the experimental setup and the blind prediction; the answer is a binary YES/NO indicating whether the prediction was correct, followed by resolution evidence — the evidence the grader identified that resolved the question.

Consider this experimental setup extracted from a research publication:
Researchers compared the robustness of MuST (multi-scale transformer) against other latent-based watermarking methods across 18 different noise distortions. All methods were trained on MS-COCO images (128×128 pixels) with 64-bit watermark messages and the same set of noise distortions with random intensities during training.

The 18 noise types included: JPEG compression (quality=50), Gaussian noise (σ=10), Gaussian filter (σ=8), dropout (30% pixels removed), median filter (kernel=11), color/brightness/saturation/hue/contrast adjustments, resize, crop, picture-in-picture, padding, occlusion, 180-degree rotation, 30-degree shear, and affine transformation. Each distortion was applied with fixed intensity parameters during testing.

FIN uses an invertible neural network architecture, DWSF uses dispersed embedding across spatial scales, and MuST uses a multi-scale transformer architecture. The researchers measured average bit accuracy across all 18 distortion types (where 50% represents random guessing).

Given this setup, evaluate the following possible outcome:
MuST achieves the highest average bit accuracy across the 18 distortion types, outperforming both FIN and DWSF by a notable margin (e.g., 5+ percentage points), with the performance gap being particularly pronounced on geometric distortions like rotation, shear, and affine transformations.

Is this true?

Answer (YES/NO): NO